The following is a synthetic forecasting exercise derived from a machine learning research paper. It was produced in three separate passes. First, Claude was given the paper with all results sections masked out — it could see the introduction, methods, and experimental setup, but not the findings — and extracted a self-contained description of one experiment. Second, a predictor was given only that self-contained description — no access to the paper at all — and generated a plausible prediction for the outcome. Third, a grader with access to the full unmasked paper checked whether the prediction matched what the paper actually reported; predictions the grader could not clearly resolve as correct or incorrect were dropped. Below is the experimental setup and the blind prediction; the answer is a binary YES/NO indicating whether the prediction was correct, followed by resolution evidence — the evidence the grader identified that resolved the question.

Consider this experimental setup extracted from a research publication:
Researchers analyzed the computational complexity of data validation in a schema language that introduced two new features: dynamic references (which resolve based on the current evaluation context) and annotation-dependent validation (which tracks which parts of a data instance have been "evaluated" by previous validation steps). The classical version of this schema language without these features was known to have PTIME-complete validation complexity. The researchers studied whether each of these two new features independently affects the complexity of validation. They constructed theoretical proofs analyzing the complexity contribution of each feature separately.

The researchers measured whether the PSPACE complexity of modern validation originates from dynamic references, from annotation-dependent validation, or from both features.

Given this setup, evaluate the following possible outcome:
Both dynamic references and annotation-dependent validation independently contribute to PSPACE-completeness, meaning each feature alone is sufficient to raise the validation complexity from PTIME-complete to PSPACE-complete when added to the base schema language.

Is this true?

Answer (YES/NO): NO